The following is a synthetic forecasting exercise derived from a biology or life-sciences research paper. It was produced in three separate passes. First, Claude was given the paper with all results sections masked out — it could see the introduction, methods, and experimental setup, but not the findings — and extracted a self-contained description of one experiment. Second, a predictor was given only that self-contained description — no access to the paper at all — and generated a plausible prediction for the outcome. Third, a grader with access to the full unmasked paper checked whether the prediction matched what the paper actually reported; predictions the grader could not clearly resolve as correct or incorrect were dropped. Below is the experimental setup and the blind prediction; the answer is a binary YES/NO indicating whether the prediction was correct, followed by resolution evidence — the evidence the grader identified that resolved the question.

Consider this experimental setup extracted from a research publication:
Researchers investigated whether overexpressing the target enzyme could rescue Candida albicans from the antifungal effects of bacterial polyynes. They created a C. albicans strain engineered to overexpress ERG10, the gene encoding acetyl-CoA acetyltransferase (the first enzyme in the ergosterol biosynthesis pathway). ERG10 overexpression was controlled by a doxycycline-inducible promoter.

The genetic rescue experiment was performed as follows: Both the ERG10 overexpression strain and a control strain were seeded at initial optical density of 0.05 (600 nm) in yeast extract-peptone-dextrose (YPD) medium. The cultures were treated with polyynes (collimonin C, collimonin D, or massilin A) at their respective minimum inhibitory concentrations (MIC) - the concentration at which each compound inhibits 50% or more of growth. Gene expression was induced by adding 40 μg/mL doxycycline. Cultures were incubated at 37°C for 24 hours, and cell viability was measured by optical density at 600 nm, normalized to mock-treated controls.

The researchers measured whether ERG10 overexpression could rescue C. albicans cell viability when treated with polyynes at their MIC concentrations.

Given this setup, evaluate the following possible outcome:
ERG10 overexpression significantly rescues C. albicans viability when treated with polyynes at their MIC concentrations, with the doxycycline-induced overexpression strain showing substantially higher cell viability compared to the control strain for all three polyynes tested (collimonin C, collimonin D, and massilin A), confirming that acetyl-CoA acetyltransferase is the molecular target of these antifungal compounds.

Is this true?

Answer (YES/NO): YES